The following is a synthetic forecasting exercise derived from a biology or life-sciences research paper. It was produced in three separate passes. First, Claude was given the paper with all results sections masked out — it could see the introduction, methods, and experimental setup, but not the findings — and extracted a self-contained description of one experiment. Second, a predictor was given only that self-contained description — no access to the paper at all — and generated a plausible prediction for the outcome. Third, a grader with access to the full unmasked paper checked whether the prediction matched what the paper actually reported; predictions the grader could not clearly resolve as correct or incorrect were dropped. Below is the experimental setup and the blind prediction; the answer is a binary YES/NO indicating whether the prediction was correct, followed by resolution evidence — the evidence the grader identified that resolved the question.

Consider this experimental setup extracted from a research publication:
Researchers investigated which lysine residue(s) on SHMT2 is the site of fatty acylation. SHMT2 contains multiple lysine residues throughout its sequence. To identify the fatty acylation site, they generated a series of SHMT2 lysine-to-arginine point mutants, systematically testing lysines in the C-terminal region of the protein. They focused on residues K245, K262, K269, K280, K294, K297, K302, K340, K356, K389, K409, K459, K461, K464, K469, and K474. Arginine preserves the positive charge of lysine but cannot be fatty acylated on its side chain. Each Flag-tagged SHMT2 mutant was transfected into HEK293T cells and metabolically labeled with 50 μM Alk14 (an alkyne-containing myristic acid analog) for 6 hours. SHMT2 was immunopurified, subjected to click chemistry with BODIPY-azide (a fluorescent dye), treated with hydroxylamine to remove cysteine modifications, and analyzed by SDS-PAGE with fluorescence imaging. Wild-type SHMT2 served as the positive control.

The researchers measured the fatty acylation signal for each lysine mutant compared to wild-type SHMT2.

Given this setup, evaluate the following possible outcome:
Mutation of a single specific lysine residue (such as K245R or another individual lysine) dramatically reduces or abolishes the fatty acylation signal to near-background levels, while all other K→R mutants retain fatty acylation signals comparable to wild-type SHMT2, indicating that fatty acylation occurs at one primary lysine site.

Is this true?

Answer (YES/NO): YES